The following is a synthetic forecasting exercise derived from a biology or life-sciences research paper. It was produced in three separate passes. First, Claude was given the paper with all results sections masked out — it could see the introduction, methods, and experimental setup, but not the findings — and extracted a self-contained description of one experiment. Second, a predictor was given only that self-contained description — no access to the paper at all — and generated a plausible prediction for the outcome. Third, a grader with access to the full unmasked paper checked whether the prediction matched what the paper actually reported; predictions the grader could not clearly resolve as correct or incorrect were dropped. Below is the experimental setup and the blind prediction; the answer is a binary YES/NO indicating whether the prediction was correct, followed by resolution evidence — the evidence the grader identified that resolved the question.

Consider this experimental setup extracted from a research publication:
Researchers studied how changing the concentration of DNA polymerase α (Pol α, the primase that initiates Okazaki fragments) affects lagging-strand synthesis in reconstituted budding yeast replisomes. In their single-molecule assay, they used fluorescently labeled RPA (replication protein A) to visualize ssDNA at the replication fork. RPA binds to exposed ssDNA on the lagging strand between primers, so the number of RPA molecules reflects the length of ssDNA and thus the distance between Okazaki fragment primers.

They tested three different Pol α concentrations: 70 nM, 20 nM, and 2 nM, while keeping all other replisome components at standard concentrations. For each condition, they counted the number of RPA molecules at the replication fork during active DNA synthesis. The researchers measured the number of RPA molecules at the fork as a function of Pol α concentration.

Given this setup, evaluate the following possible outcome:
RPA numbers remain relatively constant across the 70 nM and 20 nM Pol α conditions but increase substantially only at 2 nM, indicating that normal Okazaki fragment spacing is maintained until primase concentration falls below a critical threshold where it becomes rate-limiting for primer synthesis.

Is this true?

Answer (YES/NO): NO